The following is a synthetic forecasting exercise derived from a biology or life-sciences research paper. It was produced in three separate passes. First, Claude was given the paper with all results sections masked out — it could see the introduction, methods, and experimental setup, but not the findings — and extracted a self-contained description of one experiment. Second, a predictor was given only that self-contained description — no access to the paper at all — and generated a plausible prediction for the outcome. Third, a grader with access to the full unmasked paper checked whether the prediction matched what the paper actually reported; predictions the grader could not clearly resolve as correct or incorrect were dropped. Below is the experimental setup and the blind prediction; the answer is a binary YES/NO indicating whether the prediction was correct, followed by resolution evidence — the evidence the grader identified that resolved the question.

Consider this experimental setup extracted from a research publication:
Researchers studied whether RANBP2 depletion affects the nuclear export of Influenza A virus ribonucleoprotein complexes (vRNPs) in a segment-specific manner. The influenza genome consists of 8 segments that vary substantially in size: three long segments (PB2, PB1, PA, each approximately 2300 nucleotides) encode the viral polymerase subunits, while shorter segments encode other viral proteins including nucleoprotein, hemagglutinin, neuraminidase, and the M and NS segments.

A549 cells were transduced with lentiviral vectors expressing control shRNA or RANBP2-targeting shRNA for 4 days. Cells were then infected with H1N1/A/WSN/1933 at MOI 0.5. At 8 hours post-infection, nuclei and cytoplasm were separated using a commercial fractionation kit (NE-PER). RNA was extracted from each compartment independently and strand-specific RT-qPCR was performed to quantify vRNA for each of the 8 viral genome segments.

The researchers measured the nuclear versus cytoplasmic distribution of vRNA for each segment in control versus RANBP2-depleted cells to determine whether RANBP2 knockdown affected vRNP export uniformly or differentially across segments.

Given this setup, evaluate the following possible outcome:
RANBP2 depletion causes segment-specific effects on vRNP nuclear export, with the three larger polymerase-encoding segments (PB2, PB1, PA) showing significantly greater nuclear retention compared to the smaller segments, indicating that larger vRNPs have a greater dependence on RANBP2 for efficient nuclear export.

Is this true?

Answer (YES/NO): NO